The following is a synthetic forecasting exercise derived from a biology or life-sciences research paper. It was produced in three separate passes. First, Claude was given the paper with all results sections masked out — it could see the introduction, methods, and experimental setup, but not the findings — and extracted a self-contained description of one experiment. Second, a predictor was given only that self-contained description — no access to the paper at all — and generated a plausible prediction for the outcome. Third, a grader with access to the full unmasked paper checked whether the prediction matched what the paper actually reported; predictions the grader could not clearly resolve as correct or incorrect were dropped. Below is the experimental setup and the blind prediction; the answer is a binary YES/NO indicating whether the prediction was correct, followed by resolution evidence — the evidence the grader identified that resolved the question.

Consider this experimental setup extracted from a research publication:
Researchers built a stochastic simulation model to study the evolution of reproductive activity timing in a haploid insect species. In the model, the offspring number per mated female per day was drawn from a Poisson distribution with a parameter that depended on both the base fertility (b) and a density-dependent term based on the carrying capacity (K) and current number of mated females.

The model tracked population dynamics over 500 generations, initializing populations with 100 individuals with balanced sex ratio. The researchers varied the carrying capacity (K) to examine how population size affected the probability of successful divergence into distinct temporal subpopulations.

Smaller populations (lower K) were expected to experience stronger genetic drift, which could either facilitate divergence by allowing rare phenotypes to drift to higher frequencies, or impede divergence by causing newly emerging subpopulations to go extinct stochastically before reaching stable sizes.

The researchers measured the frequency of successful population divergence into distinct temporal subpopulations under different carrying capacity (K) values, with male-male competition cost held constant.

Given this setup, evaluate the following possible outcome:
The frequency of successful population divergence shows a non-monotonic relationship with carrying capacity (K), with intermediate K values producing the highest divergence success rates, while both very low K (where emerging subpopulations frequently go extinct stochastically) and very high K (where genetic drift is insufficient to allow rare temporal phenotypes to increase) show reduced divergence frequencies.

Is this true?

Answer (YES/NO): NO